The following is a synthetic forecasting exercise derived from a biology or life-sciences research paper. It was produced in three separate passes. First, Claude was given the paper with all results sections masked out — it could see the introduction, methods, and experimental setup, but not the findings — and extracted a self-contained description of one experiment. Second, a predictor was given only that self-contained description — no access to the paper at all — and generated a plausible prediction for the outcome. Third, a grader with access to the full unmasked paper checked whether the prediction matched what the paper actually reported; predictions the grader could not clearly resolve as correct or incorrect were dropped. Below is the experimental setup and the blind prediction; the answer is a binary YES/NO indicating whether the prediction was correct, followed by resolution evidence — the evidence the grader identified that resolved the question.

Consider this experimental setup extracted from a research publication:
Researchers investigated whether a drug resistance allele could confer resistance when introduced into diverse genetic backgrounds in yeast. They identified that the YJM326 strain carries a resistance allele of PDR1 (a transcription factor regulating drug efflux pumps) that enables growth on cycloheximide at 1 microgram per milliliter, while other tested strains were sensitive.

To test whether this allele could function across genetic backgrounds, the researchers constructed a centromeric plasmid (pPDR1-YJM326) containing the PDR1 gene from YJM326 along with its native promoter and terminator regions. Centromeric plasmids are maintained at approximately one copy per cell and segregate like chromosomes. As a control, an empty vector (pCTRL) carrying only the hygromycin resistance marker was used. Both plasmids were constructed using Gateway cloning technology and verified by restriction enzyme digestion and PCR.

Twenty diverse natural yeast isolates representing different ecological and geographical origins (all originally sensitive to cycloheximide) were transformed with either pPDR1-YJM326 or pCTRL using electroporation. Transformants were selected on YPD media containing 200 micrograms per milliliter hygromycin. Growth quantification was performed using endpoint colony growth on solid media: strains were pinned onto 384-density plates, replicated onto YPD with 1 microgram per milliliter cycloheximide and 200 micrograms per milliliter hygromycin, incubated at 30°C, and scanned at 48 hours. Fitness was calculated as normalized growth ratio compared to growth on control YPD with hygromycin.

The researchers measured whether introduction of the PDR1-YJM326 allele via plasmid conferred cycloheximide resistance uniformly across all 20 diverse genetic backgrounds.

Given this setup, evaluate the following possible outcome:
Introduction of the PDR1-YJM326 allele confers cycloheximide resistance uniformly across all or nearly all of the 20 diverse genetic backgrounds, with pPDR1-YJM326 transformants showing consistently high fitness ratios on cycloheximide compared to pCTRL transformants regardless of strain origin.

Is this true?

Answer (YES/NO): NO